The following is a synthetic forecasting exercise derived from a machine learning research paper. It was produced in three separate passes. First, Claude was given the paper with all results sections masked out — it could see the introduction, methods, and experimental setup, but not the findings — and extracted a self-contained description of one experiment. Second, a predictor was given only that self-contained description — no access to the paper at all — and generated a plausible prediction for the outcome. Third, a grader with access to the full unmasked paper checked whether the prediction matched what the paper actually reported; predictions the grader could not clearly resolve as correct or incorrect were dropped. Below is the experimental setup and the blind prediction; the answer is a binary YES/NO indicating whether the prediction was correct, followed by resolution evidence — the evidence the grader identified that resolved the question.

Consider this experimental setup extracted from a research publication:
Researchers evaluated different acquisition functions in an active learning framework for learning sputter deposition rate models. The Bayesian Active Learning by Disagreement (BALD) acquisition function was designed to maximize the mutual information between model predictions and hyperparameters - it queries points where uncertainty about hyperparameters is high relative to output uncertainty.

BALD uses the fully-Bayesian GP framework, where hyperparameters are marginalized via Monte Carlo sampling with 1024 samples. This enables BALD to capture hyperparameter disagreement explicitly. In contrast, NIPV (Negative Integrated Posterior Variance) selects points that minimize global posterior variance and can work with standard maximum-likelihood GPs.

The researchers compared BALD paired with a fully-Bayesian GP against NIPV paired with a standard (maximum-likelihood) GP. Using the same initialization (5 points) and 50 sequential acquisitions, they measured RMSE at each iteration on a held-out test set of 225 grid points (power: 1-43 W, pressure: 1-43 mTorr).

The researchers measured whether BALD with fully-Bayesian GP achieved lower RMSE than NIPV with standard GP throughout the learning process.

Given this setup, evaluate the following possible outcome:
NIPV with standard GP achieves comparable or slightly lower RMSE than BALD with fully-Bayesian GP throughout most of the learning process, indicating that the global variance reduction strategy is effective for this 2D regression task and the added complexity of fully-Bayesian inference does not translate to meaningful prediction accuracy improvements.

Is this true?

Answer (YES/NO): NO